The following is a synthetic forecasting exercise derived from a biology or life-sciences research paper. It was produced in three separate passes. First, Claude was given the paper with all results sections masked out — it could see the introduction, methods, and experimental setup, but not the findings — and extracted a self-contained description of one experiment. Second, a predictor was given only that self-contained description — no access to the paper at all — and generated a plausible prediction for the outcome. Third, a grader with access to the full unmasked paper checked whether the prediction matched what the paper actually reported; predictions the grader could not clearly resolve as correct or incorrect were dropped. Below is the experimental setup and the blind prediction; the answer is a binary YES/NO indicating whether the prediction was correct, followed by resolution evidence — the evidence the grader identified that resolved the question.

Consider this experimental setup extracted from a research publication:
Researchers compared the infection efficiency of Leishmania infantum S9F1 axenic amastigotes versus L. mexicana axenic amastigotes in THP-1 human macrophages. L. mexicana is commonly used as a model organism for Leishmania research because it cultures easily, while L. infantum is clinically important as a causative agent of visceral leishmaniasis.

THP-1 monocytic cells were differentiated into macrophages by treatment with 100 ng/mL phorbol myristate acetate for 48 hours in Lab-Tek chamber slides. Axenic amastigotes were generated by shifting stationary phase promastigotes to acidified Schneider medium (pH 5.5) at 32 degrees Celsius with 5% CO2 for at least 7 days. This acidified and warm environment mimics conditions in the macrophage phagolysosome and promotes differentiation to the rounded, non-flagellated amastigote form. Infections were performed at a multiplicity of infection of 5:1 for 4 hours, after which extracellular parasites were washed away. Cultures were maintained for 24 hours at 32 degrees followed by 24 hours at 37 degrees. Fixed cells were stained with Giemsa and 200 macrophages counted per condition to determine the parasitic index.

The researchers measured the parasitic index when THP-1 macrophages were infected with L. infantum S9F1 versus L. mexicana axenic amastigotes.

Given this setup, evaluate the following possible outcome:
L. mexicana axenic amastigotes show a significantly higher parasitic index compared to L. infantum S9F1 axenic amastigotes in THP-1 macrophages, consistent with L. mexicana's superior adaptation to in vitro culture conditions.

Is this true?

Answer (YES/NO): NO